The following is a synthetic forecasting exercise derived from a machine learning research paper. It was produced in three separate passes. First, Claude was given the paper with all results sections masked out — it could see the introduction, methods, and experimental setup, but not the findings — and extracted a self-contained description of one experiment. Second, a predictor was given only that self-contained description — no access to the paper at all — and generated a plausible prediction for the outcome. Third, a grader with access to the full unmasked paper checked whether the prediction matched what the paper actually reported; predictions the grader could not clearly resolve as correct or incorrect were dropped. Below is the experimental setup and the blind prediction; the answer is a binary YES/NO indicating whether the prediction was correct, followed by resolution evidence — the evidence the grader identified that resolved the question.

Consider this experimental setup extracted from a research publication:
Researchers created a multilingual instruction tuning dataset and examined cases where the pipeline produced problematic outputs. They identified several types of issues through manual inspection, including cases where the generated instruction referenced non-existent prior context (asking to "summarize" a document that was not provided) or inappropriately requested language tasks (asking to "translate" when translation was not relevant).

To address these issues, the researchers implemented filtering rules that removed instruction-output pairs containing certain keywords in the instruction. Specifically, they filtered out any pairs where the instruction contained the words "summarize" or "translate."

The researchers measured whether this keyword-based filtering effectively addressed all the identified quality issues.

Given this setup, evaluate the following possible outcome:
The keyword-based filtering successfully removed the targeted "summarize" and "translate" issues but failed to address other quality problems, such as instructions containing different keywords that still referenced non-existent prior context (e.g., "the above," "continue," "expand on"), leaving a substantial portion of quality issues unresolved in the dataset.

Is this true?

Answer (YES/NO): NO